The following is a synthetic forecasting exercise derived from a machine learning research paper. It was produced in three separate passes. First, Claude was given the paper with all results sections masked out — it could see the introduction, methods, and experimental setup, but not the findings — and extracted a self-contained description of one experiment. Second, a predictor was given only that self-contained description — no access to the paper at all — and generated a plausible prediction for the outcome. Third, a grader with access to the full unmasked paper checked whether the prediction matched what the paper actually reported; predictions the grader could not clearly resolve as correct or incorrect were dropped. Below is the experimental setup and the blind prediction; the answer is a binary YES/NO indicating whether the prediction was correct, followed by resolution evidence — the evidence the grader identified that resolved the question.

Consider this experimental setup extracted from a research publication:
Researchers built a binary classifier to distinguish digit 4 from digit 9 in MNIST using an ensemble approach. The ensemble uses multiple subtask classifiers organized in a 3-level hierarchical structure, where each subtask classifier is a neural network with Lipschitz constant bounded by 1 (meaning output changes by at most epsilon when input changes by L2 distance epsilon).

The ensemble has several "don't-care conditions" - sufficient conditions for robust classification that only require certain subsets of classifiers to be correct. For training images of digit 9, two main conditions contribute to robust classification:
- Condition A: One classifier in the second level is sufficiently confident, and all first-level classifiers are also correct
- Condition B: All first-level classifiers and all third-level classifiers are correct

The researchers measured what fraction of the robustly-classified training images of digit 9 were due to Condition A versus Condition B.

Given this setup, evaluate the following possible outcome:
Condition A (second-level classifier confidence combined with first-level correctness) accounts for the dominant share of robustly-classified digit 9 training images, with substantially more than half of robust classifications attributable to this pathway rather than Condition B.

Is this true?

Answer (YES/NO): YES